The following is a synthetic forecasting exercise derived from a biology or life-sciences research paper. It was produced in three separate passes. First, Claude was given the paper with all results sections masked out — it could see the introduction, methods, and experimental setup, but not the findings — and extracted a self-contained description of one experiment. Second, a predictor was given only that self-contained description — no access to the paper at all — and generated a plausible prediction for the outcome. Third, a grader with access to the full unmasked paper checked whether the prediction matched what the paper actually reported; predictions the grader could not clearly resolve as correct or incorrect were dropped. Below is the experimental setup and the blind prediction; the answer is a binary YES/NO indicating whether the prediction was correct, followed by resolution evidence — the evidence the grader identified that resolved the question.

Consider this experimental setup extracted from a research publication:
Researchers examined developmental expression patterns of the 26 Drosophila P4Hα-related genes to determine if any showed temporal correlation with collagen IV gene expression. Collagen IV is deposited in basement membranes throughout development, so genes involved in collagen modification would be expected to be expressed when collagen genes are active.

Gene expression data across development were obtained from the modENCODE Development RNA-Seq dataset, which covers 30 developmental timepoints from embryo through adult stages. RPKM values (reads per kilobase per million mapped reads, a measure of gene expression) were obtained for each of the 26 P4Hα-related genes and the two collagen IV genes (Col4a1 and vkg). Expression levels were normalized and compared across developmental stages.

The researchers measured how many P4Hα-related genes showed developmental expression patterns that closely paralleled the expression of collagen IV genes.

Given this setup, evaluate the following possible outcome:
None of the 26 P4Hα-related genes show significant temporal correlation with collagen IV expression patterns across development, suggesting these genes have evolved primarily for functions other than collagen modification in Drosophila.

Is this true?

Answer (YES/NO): NO